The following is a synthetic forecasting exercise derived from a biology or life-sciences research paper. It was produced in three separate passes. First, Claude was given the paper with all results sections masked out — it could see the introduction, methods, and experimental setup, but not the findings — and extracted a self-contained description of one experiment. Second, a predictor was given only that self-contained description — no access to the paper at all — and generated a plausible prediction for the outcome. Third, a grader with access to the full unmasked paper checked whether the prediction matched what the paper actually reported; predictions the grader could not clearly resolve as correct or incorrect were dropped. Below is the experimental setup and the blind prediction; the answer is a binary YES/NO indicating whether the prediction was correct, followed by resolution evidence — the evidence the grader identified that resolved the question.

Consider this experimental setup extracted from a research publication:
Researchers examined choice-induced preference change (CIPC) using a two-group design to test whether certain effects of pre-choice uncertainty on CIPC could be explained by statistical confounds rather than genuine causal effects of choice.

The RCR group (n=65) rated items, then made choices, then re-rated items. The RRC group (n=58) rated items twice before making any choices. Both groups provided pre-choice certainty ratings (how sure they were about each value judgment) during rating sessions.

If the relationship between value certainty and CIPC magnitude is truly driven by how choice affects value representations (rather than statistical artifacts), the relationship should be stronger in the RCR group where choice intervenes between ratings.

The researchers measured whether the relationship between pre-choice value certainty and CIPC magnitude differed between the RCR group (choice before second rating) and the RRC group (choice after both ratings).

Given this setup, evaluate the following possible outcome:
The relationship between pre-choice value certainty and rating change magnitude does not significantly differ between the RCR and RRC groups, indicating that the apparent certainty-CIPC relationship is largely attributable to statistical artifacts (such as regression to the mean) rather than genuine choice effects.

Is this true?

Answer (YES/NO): NO